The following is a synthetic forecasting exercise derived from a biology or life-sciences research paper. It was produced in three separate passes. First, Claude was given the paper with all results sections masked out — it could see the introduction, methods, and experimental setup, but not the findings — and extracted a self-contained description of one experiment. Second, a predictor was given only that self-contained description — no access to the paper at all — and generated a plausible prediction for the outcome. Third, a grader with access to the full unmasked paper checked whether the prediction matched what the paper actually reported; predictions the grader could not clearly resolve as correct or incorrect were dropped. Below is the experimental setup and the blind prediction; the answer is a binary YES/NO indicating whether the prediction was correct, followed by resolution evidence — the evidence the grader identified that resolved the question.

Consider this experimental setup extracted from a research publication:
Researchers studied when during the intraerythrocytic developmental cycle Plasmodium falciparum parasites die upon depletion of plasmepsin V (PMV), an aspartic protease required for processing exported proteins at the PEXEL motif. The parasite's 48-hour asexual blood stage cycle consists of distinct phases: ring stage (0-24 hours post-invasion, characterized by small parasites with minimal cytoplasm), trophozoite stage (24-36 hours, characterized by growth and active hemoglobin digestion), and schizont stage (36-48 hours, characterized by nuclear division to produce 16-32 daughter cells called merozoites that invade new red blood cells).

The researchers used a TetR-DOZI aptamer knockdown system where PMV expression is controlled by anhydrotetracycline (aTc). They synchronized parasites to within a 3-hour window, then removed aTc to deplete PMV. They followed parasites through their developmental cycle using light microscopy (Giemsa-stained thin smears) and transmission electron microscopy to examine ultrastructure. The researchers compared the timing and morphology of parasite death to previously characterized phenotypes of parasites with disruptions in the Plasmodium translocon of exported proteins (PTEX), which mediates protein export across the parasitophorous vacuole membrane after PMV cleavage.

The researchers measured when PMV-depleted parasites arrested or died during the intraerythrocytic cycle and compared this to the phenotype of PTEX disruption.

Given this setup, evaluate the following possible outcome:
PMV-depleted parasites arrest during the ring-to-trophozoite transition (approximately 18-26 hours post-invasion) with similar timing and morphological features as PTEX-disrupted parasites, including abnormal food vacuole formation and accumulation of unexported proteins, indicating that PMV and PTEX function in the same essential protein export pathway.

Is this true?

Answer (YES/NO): NO